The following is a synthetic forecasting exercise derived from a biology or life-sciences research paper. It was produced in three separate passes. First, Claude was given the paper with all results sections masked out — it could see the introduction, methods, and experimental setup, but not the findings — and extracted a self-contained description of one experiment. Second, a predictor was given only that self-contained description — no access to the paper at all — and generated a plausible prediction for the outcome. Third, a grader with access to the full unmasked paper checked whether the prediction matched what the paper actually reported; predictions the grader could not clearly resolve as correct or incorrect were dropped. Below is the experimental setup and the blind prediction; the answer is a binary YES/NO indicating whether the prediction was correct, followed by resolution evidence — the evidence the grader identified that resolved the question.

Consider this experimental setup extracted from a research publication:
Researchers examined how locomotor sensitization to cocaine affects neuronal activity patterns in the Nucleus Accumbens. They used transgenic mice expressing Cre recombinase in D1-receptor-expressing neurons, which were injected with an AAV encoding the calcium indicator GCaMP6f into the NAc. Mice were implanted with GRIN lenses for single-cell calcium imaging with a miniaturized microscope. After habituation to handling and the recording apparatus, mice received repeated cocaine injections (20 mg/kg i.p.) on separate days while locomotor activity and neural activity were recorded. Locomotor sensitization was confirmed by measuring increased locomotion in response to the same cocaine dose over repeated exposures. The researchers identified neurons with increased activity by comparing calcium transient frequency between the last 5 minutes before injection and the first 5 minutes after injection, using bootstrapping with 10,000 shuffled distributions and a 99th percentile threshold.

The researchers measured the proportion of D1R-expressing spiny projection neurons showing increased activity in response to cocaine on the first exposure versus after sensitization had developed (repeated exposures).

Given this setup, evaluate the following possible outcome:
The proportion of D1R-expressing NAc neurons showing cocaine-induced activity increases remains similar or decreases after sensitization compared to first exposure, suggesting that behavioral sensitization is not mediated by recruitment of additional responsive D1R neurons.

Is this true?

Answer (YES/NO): NO